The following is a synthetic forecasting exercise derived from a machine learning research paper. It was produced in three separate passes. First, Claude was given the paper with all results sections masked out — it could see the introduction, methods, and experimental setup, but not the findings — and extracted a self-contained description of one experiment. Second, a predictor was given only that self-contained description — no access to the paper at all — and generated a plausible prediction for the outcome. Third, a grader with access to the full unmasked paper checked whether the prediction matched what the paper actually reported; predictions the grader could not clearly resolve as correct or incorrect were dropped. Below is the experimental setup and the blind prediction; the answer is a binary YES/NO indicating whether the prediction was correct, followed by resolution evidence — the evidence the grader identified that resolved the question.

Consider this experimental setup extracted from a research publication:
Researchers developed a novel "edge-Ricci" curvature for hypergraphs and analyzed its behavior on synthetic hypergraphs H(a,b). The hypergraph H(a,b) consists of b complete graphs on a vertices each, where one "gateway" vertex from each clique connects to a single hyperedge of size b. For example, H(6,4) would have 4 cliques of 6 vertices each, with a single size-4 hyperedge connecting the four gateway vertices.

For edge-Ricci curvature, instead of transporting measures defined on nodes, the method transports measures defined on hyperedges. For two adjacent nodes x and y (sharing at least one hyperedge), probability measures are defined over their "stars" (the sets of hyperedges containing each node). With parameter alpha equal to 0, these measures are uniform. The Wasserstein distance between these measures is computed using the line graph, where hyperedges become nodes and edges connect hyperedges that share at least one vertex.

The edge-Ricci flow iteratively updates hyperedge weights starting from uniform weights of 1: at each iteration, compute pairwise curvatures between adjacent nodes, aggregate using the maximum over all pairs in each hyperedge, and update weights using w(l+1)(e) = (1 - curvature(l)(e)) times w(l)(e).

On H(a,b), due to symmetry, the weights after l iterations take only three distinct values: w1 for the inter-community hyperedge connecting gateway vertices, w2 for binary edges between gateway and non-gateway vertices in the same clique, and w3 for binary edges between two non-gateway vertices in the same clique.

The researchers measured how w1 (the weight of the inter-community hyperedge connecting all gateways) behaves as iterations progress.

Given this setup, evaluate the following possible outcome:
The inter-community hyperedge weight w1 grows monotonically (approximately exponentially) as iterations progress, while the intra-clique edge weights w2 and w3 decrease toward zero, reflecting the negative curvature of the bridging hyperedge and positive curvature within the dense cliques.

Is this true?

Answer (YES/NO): NO